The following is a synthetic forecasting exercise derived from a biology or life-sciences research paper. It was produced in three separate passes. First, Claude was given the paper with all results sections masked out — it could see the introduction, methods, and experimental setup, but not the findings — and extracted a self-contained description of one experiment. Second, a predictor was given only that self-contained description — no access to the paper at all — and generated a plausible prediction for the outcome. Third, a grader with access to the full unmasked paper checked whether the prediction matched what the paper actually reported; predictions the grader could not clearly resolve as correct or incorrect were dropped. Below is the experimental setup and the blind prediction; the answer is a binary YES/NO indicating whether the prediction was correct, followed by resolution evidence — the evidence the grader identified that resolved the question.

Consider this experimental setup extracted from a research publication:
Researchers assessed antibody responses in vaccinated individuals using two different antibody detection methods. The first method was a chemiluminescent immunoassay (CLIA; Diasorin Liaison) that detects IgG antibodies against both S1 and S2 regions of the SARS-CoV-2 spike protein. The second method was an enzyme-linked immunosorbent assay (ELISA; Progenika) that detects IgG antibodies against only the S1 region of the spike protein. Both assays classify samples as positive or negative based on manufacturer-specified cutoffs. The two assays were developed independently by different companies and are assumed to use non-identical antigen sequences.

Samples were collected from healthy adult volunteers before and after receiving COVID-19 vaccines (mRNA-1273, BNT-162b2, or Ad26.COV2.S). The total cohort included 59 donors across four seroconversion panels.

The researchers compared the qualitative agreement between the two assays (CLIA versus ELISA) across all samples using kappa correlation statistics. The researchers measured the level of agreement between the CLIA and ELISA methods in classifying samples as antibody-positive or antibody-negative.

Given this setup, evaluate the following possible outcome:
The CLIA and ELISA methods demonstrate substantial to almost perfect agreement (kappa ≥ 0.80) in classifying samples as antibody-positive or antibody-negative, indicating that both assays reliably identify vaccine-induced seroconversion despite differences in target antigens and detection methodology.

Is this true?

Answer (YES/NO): YES